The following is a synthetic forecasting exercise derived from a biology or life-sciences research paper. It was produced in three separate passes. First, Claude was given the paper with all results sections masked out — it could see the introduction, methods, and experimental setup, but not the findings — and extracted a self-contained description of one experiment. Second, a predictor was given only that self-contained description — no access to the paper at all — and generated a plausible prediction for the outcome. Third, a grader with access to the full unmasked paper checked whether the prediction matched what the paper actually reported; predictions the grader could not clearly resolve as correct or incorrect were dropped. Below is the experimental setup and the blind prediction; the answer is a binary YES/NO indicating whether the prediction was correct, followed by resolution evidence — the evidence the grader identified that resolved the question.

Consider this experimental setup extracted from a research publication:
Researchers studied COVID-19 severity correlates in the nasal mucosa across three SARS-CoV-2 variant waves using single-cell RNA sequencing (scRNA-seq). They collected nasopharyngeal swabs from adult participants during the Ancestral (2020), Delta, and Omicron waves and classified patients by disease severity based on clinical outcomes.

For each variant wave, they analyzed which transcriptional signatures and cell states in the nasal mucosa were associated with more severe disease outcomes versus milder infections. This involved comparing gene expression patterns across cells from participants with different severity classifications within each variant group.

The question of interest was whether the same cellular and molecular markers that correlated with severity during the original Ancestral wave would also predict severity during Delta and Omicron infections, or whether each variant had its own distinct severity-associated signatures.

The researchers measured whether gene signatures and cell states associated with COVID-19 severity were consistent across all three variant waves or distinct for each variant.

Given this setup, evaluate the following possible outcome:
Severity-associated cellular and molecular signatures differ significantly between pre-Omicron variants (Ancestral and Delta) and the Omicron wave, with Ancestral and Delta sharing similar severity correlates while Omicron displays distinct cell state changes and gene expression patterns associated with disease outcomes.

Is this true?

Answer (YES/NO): YES